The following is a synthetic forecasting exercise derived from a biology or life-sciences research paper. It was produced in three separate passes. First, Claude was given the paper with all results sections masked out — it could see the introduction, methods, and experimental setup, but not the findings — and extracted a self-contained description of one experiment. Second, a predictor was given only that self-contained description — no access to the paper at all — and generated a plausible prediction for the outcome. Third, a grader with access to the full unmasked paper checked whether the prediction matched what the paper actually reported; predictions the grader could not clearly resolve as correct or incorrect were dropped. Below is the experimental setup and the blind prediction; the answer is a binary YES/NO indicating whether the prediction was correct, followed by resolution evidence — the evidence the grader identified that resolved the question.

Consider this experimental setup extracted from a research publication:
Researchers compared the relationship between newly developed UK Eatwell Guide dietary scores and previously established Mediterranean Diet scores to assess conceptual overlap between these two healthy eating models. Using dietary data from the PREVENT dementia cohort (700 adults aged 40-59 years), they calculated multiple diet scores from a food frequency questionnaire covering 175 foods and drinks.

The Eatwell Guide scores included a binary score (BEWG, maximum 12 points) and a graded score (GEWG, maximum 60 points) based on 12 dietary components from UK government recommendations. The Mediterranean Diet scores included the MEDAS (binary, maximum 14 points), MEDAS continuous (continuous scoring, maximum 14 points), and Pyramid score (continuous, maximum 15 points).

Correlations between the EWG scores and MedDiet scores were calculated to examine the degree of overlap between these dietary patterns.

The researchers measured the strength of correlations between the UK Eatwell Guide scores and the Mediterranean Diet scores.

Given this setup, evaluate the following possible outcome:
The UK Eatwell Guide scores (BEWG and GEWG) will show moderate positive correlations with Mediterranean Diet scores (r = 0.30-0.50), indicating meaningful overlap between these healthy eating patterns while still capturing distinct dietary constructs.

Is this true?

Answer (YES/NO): YES